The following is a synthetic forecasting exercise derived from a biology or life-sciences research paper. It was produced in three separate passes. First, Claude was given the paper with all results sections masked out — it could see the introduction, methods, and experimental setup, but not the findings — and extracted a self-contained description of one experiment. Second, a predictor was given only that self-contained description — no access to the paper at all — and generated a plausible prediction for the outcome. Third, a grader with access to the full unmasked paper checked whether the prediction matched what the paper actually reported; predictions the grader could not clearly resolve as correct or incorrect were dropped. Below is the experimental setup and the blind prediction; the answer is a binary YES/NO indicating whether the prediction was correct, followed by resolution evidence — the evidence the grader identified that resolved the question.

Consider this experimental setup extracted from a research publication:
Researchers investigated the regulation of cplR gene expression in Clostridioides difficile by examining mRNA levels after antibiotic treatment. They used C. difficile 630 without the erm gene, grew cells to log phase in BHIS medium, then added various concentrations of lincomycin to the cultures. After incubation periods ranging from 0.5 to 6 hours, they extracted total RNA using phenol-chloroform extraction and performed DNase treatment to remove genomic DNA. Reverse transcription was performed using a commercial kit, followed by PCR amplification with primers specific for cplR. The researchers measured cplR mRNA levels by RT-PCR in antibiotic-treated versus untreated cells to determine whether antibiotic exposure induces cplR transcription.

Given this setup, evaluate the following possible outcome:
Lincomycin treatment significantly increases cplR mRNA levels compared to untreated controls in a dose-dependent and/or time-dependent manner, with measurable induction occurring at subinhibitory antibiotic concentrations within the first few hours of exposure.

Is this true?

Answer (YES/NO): YES